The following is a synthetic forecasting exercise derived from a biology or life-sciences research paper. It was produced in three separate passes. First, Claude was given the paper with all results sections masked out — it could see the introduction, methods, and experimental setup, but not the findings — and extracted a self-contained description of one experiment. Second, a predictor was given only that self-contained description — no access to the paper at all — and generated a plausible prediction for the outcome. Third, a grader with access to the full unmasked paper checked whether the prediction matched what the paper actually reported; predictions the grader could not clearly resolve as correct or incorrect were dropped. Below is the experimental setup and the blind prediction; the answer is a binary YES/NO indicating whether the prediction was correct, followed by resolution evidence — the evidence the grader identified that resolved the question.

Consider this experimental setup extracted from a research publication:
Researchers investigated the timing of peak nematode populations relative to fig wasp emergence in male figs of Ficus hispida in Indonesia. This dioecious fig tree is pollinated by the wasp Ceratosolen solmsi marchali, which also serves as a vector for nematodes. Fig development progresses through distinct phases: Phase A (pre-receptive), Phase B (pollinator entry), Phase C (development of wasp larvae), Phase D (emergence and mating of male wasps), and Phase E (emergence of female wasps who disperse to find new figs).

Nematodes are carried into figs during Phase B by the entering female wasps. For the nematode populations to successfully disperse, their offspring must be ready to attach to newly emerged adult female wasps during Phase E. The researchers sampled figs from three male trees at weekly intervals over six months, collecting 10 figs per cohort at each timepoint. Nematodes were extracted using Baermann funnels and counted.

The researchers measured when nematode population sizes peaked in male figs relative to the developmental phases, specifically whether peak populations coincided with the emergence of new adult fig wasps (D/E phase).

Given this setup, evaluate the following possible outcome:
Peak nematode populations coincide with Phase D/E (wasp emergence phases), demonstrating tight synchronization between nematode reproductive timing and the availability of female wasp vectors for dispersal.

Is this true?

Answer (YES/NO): YES